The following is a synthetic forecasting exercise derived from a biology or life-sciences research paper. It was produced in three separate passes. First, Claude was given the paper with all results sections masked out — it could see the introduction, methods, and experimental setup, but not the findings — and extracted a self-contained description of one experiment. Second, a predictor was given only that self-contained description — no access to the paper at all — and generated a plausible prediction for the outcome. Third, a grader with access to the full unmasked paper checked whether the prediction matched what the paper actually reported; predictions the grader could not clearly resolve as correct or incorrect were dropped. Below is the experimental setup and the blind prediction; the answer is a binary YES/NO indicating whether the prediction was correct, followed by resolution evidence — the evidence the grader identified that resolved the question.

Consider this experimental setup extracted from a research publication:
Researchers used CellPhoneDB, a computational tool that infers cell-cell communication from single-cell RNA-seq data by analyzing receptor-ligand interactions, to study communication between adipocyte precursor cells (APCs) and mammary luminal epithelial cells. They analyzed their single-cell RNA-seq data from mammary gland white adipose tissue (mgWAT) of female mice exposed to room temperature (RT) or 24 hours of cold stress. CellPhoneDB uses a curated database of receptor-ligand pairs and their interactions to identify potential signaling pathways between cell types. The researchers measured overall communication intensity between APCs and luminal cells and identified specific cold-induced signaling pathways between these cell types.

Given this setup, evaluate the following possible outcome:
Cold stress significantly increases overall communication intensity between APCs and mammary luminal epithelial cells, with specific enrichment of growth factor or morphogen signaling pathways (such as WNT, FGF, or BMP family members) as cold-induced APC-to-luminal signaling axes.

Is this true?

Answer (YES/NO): NO